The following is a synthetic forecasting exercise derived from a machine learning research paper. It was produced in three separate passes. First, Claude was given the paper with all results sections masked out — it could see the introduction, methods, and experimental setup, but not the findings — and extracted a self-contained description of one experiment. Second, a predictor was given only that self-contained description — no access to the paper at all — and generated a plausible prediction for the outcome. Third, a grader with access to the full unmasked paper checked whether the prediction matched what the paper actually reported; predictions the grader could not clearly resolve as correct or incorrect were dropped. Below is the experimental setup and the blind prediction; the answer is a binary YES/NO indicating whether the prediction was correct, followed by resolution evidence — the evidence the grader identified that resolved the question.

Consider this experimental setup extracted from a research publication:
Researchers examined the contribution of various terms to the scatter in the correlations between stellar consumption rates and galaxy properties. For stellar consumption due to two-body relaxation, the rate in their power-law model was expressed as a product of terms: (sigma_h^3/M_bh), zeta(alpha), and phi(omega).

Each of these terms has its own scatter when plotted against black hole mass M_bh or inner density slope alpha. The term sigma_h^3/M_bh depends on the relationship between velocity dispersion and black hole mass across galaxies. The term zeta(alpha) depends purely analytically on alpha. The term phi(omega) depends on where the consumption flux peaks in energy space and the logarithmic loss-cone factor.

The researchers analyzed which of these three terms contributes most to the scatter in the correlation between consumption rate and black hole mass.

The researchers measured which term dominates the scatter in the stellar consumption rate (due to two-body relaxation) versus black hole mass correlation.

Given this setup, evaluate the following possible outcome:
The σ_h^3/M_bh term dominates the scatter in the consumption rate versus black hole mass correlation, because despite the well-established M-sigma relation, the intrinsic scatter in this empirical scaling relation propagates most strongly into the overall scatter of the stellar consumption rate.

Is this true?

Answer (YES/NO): YES